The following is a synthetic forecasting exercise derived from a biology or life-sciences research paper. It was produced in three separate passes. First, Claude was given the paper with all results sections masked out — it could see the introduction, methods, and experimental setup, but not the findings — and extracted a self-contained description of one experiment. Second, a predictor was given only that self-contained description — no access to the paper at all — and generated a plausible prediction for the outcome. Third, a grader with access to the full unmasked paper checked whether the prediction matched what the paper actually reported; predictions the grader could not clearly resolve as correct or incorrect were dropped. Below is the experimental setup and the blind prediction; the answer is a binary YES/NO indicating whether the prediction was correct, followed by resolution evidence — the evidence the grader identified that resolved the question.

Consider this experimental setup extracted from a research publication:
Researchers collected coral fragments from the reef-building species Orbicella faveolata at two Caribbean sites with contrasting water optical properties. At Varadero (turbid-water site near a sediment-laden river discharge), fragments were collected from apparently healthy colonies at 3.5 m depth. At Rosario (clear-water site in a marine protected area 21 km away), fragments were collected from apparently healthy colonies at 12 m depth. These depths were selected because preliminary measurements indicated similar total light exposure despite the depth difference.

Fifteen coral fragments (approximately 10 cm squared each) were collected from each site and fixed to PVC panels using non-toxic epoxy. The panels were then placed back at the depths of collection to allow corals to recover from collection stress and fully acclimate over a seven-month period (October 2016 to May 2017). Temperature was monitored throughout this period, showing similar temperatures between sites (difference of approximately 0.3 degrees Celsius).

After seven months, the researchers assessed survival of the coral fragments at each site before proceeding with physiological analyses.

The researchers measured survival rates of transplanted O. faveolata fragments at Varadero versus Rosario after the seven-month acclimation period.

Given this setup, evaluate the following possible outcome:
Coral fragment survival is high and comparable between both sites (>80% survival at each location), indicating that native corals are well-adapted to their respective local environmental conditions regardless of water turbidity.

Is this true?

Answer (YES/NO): NO